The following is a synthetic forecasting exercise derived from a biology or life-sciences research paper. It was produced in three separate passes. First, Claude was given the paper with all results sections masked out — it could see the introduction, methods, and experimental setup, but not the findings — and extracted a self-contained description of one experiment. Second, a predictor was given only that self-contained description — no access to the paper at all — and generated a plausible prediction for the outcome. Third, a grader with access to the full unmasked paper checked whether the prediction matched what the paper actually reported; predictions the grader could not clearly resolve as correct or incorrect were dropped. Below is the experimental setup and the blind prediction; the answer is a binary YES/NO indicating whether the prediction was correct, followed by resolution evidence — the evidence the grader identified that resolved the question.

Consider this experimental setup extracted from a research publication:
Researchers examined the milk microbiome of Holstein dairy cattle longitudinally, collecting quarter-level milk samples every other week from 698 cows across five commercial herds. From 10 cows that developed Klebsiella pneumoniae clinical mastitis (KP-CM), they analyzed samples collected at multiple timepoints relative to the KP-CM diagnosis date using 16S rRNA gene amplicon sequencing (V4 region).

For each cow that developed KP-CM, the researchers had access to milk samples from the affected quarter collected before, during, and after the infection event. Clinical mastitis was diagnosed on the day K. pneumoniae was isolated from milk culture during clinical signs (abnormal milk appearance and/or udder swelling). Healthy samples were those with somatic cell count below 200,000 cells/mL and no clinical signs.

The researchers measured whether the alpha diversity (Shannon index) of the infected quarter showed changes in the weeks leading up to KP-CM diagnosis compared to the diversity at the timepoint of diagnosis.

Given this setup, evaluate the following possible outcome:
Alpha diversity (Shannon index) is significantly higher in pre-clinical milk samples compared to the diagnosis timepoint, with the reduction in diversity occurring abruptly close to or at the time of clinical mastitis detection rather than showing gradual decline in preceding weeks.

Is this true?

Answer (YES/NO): NO